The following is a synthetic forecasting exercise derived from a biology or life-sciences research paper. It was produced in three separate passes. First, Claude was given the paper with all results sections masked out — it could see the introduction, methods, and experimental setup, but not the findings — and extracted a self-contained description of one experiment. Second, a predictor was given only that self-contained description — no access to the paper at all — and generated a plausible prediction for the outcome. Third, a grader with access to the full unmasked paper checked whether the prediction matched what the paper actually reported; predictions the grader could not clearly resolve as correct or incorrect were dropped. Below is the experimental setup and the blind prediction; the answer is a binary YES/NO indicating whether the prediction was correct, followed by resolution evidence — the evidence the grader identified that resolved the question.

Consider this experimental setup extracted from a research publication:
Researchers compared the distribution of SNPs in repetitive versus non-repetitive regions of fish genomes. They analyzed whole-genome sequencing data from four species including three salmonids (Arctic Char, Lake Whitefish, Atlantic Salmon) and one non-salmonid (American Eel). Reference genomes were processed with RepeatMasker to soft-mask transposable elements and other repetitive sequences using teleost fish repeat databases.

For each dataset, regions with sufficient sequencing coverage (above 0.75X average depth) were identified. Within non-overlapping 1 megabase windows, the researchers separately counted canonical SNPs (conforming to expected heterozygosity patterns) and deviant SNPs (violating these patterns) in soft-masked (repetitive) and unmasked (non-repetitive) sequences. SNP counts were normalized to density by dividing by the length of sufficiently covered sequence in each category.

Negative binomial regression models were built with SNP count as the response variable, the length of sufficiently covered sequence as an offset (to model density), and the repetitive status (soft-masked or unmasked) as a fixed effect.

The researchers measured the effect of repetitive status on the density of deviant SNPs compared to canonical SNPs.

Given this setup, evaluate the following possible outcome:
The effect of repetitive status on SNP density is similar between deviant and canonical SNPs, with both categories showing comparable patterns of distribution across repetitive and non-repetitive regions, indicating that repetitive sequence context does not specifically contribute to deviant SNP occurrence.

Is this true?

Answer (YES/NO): NO